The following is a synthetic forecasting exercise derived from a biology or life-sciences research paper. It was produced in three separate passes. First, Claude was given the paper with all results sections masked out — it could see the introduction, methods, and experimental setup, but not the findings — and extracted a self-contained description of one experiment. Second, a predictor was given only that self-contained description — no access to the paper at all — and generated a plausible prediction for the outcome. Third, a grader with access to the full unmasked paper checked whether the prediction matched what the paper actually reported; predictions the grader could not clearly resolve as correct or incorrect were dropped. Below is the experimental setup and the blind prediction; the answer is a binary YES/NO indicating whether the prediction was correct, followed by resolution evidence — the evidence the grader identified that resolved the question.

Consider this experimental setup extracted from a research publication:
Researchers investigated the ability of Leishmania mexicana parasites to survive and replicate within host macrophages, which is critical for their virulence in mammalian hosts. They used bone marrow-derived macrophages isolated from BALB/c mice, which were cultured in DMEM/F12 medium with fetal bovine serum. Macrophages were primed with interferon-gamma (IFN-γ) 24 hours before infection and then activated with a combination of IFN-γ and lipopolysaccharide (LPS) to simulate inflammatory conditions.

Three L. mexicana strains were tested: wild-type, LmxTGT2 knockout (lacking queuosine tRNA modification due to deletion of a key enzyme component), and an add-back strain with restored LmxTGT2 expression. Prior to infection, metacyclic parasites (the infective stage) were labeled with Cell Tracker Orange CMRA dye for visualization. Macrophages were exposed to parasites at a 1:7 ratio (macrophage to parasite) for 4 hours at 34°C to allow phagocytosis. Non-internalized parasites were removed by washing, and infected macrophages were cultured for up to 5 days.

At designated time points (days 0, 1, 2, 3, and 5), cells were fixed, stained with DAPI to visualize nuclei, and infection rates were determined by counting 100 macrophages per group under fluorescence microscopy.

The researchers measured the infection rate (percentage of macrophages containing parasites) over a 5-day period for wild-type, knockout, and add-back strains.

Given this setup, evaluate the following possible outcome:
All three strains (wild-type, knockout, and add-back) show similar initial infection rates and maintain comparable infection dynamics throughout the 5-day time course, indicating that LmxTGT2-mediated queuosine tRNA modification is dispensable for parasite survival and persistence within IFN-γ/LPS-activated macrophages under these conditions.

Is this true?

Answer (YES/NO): NO